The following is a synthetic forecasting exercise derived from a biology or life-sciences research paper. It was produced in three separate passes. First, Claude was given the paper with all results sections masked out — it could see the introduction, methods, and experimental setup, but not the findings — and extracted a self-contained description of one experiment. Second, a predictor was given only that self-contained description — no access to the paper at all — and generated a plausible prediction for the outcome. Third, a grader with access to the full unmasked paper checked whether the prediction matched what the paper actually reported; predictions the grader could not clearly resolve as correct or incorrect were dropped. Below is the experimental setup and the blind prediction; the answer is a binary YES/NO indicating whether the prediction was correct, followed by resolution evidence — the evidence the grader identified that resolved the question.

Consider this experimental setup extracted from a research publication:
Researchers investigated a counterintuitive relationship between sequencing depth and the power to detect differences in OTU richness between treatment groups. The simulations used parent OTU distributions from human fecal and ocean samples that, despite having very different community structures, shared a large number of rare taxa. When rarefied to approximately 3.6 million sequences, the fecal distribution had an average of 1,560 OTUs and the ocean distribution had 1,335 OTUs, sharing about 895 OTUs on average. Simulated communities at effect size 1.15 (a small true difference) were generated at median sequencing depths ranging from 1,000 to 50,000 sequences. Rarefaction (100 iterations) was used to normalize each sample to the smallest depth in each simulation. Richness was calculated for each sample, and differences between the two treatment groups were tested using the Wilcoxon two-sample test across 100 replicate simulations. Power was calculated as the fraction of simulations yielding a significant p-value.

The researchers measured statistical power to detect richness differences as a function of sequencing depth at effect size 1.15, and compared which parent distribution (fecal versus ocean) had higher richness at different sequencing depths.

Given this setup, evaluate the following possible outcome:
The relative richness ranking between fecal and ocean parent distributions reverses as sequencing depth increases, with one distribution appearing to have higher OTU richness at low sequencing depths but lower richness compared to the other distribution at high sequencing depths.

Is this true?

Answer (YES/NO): YES